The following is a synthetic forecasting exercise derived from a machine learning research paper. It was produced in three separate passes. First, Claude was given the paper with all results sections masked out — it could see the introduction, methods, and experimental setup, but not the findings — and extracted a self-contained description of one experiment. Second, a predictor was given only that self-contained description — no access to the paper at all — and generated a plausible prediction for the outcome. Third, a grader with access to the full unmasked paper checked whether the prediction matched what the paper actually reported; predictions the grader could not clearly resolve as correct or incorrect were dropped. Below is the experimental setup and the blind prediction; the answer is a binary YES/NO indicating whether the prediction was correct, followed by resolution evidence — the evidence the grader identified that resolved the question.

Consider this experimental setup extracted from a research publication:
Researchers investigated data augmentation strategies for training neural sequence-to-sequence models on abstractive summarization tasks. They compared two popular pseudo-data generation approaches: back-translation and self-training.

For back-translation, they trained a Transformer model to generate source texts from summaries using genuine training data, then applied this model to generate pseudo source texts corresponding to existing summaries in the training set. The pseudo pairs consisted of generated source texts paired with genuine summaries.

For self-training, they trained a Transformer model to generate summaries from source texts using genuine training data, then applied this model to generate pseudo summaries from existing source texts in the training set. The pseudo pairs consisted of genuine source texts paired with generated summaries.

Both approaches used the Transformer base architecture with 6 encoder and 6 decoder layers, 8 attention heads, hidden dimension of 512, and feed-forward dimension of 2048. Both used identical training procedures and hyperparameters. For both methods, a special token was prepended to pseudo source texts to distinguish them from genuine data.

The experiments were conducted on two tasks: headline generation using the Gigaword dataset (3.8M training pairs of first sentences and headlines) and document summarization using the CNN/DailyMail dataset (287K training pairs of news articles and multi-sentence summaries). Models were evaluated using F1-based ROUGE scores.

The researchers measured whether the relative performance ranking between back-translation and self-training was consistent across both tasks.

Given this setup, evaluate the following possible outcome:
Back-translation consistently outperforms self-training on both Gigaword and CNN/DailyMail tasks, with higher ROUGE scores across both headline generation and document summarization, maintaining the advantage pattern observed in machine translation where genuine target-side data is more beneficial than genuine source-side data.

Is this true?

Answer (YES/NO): NO